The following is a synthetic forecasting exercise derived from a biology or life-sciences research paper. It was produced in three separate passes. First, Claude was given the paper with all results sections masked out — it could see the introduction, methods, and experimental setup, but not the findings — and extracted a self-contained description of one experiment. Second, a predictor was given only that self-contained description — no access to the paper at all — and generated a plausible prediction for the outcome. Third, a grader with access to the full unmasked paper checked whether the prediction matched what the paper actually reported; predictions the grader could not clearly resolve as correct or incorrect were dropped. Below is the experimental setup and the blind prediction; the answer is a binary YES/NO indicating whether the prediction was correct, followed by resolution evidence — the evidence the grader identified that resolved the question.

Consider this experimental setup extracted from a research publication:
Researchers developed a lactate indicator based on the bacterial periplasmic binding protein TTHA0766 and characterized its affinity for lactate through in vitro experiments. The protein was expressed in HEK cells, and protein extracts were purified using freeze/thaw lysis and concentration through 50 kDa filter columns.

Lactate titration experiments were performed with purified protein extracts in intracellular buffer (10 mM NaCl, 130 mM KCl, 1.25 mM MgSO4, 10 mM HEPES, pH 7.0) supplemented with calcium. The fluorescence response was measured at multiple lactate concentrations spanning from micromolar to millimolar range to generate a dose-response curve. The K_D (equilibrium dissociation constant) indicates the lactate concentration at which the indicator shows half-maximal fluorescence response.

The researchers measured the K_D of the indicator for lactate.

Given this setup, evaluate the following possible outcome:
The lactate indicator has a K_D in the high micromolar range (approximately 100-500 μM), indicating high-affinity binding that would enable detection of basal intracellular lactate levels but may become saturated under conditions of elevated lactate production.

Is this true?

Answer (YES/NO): YES